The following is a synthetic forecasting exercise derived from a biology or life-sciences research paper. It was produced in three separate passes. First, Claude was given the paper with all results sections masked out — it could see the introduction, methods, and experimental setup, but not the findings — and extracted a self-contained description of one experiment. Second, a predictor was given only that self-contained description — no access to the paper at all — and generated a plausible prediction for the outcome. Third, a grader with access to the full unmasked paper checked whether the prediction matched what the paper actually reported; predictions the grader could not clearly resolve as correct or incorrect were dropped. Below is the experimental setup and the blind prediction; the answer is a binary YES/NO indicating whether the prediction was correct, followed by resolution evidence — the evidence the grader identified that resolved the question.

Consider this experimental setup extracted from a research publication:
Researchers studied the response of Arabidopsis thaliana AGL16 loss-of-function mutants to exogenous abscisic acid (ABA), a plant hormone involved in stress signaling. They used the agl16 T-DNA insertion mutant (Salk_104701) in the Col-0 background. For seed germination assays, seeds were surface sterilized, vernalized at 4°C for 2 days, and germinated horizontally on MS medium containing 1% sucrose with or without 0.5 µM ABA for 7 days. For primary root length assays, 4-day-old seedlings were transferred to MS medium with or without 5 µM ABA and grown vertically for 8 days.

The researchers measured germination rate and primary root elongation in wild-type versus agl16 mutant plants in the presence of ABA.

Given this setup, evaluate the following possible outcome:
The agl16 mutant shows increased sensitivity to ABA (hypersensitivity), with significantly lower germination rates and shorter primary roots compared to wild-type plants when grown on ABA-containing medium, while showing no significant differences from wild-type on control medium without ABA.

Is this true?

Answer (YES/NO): YES